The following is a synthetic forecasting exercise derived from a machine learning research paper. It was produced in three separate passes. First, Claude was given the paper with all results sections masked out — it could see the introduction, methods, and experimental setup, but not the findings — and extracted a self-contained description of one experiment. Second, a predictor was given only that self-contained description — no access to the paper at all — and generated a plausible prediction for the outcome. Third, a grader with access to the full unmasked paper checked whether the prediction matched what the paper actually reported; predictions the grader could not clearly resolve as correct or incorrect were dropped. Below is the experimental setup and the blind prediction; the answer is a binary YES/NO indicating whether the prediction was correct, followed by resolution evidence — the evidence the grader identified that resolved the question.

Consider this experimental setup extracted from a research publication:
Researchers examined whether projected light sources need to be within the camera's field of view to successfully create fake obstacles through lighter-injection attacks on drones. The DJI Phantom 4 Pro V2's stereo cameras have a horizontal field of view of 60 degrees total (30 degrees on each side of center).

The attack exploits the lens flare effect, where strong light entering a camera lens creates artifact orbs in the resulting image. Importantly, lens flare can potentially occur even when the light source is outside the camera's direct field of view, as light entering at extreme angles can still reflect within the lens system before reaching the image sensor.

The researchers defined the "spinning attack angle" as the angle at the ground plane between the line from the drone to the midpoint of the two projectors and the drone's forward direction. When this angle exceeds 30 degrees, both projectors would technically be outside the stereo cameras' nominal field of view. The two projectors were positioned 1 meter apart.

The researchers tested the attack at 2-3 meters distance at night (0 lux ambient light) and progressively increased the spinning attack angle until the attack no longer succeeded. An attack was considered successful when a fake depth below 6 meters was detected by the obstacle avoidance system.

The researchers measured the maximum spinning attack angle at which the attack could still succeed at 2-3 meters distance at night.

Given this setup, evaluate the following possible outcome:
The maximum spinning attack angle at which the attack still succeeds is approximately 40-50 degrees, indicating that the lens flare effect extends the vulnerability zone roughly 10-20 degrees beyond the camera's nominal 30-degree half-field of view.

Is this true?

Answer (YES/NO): NO